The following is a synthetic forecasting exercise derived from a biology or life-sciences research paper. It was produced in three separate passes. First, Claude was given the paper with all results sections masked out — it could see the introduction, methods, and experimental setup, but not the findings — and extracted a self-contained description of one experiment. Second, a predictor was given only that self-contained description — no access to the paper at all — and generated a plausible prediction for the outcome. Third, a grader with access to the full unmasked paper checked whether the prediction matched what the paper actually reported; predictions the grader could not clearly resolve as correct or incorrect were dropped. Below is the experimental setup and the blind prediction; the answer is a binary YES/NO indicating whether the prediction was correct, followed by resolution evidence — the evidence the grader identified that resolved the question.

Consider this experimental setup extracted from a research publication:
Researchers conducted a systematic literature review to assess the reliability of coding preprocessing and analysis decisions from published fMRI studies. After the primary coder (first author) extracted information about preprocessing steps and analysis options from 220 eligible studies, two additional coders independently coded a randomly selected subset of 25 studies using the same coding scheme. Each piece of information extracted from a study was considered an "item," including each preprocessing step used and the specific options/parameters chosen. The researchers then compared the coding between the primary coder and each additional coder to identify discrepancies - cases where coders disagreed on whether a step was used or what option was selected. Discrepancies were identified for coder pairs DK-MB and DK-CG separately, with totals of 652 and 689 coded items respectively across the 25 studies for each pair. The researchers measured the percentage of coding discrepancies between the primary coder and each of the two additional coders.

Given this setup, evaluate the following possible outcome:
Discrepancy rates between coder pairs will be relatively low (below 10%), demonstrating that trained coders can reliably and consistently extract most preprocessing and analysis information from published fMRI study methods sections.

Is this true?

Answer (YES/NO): YES